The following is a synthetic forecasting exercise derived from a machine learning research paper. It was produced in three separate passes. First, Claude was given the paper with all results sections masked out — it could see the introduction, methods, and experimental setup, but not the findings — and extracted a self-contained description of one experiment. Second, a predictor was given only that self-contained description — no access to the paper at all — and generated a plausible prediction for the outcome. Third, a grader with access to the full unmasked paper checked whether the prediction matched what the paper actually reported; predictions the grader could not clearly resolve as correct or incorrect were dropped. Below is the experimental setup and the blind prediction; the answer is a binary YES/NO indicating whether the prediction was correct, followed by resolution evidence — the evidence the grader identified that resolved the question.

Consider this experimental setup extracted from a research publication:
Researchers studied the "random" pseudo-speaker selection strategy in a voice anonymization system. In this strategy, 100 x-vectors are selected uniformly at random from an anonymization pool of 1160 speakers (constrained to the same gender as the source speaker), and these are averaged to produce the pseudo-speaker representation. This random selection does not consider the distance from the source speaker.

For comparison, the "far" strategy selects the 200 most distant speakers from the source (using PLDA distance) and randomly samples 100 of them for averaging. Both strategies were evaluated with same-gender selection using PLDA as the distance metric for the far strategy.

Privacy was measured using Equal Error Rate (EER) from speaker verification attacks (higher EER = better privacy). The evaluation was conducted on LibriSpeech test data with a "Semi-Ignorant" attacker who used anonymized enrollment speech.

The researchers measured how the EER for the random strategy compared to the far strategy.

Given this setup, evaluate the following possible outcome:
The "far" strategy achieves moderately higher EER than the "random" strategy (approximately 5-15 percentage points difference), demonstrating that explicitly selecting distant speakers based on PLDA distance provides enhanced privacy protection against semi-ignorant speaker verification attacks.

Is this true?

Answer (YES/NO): NO